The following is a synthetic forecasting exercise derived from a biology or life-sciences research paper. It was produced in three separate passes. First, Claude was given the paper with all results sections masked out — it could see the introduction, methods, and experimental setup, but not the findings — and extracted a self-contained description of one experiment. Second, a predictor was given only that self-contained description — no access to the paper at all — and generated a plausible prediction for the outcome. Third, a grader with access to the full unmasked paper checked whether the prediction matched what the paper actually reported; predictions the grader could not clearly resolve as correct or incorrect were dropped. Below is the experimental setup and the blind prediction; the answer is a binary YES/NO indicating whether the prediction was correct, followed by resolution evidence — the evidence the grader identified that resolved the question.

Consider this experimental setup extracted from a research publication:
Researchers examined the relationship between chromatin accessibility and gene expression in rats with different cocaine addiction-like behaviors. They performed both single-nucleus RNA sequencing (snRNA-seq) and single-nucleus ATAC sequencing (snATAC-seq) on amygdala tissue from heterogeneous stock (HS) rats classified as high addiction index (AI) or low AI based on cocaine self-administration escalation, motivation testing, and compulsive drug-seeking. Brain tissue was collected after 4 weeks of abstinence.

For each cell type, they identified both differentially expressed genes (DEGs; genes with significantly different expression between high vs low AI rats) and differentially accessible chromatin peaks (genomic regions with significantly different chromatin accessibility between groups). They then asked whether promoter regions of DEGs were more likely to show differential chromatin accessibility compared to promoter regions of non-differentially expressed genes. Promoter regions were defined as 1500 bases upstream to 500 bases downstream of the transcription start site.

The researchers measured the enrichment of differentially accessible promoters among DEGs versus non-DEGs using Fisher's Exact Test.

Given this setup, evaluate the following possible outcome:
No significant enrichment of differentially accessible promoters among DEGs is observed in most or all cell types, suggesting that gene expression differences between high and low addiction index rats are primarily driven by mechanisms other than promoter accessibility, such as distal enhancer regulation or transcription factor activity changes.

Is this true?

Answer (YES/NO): NO